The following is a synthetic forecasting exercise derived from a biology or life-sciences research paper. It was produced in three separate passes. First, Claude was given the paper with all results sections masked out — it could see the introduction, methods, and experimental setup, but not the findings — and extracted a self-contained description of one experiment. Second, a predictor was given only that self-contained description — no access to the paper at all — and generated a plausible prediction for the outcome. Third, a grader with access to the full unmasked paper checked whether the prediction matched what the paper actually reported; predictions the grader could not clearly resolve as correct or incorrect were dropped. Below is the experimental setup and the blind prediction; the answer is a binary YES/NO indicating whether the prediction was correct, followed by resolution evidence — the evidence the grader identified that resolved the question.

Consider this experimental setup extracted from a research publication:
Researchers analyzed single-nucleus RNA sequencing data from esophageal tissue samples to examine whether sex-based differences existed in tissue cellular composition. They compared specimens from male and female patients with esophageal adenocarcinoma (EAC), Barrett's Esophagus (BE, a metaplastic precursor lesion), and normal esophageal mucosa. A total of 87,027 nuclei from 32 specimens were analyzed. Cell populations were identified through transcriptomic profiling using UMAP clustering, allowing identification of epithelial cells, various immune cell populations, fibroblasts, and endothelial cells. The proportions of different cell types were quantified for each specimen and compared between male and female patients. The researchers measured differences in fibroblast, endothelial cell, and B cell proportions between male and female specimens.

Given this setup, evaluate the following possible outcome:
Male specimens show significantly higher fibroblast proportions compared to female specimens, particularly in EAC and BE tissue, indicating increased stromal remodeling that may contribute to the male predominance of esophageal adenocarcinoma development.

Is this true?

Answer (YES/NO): NO